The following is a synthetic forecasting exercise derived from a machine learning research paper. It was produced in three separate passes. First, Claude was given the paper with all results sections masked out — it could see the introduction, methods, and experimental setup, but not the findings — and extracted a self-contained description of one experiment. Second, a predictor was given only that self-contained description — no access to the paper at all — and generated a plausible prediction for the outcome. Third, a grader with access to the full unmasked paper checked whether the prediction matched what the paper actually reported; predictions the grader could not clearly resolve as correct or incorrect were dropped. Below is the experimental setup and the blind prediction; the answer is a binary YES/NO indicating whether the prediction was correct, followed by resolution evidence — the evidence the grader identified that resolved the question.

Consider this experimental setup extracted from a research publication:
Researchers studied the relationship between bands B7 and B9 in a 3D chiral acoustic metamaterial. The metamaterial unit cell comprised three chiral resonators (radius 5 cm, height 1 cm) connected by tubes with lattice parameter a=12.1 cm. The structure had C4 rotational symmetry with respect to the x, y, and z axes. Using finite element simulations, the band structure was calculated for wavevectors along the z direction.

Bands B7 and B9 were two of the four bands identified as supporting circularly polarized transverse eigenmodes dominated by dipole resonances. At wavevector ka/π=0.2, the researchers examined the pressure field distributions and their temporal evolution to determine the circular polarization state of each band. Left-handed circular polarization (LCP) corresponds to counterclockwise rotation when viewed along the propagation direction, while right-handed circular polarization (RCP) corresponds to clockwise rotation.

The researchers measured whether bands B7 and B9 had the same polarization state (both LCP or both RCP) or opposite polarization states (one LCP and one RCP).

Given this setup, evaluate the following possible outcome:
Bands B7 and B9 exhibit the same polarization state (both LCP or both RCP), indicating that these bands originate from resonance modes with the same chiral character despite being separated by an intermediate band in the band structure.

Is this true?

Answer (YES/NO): NO